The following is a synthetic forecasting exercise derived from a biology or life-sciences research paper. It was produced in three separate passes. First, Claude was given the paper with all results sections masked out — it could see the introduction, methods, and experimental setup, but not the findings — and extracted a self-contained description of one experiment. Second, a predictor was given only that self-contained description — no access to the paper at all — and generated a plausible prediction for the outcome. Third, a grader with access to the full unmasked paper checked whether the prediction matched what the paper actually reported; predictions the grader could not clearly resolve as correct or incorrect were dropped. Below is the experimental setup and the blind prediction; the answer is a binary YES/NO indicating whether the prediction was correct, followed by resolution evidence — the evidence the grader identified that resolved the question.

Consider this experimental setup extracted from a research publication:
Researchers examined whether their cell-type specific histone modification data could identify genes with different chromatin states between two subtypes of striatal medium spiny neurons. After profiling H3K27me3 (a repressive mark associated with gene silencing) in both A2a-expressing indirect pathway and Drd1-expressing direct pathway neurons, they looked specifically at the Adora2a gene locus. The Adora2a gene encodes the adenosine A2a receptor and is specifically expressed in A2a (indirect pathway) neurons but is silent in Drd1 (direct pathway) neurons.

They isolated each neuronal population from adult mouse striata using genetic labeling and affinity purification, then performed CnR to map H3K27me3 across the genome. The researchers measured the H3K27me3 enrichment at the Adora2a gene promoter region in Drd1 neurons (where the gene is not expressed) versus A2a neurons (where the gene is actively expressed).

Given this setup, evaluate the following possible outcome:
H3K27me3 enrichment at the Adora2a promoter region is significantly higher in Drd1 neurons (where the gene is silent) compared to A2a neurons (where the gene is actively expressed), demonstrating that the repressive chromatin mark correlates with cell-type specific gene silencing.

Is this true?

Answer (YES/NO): YES